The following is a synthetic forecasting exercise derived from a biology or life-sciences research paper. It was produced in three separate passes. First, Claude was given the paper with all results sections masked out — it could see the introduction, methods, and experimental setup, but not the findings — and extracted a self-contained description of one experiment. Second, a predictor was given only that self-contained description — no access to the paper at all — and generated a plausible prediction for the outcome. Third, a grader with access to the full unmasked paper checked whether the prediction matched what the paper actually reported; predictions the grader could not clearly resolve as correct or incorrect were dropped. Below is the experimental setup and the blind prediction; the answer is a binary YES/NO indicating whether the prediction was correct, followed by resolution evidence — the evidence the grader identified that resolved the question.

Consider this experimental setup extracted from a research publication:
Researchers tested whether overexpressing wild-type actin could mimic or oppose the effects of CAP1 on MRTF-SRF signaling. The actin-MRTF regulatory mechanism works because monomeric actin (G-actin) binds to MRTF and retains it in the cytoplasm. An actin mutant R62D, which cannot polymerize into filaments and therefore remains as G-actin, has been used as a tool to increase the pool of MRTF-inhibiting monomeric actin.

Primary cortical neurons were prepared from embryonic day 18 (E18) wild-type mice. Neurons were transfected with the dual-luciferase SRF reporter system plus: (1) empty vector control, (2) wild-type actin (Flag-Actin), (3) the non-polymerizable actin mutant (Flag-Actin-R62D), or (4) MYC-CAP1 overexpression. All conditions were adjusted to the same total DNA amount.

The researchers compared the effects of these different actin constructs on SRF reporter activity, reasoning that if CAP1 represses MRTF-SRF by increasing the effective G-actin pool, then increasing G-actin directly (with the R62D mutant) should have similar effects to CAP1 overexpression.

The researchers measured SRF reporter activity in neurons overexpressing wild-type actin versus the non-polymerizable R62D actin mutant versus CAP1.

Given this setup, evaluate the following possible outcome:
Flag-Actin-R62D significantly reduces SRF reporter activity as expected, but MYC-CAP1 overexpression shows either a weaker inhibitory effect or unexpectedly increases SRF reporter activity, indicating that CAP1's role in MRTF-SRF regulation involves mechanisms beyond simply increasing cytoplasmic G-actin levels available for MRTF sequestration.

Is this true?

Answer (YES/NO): NO